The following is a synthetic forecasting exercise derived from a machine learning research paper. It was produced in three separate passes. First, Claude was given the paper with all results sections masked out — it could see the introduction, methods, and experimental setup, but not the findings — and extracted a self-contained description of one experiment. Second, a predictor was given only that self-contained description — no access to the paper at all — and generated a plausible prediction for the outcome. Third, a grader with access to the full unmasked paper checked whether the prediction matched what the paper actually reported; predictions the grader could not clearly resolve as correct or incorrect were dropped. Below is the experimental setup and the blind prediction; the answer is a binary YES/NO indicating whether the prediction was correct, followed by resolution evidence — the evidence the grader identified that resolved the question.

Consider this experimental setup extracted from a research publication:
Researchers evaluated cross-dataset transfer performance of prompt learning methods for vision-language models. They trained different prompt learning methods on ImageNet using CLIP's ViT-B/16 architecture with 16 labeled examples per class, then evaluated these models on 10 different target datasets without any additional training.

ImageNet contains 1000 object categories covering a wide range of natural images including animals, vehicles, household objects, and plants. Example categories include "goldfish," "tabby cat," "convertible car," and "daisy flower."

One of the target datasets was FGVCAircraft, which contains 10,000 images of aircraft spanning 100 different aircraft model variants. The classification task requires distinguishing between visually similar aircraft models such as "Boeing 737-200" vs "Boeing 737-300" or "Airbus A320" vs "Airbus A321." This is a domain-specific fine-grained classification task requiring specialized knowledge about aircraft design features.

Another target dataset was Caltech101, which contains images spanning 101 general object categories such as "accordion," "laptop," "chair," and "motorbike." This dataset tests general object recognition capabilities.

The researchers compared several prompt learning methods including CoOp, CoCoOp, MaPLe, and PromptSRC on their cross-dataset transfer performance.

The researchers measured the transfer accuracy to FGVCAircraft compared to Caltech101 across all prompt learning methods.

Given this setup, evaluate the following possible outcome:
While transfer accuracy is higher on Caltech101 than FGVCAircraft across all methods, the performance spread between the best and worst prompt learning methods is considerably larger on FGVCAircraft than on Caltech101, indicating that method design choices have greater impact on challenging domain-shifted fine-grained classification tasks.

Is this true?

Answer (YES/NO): YES